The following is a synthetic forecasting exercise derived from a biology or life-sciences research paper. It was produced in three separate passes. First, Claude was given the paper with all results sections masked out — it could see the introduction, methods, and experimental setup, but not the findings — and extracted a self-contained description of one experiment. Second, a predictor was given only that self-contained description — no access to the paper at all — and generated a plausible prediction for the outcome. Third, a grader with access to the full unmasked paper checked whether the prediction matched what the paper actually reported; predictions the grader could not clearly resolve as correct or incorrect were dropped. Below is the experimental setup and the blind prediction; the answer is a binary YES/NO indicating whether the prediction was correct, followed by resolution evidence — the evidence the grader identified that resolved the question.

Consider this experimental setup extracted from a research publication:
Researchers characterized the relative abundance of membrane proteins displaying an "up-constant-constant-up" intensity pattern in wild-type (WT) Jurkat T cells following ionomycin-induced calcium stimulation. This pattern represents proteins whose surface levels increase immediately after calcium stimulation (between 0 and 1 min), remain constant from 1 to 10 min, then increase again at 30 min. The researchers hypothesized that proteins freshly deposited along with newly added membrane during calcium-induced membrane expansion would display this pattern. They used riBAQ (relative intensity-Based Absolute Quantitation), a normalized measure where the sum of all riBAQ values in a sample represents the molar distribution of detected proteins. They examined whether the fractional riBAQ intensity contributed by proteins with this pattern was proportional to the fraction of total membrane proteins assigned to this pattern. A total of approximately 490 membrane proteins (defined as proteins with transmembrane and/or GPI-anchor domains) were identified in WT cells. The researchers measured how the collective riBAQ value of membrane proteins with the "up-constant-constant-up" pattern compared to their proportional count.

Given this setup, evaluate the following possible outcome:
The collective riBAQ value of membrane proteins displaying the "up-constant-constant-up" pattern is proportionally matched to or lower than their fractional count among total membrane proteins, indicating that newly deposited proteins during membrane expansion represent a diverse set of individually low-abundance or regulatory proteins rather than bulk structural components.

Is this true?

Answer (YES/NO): YES